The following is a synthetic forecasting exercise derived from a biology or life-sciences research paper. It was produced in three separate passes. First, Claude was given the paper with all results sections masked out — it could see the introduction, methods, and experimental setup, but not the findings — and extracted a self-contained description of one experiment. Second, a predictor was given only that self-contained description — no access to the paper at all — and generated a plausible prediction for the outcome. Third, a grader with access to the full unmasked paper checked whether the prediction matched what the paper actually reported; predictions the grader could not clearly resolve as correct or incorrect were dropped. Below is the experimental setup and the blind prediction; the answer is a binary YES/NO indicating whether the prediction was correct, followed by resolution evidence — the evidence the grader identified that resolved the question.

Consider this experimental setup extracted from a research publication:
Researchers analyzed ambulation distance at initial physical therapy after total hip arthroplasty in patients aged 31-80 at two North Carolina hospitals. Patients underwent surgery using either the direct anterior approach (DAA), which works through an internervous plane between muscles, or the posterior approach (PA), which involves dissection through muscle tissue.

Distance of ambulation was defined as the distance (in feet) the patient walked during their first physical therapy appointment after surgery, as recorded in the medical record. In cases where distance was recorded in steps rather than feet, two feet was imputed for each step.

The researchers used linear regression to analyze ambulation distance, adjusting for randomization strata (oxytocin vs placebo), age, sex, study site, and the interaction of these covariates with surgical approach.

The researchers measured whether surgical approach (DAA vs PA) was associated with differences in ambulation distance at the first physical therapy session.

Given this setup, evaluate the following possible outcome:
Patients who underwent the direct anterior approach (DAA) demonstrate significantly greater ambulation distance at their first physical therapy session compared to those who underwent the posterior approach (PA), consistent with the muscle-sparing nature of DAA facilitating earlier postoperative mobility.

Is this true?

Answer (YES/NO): NO